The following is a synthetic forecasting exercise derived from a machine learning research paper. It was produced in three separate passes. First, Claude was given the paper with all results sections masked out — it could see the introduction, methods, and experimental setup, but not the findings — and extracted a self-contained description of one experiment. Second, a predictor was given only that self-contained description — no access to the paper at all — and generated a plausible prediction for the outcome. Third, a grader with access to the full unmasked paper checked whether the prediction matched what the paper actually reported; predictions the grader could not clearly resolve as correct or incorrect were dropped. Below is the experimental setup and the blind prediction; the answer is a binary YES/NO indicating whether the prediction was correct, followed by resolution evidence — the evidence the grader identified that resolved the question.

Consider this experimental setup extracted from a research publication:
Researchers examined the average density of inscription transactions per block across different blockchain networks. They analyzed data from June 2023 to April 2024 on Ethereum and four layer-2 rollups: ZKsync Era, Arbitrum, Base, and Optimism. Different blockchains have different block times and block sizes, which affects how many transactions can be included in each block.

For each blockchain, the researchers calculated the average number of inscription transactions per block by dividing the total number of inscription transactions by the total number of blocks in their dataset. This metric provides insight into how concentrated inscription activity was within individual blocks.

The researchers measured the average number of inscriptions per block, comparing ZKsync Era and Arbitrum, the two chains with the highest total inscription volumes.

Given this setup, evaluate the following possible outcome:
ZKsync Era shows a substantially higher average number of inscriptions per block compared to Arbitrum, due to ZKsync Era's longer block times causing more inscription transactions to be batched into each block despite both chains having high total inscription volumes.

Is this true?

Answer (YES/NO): YES